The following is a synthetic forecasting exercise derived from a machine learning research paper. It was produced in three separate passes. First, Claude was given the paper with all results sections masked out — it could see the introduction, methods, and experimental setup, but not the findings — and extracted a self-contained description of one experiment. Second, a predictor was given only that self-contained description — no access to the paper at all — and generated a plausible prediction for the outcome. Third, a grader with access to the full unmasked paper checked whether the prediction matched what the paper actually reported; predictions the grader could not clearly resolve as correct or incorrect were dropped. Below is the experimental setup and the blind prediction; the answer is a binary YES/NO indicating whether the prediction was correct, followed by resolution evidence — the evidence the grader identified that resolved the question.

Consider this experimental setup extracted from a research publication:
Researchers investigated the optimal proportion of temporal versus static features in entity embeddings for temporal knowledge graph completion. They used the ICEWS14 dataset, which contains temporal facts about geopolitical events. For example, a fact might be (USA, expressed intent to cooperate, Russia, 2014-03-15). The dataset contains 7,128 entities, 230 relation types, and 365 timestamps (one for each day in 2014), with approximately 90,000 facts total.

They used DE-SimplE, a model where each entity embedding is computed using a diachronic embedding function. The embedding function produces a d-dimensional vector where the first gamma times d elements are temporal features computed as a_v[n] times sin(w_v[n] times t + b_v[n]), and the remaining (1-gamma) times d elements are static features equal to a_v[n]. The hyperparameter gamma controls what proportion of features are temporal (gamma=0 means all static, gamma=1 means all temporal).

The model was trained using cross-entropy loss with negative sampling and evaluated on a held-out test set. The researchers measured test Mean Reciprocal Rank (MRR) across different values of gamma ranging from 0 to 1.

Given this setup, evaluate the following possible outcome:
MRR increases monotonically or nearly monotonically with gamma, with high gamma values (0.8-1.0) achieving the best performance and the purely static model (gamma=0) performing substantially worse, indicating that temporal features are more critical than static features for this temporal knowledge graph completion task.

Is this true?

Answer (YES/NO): NO